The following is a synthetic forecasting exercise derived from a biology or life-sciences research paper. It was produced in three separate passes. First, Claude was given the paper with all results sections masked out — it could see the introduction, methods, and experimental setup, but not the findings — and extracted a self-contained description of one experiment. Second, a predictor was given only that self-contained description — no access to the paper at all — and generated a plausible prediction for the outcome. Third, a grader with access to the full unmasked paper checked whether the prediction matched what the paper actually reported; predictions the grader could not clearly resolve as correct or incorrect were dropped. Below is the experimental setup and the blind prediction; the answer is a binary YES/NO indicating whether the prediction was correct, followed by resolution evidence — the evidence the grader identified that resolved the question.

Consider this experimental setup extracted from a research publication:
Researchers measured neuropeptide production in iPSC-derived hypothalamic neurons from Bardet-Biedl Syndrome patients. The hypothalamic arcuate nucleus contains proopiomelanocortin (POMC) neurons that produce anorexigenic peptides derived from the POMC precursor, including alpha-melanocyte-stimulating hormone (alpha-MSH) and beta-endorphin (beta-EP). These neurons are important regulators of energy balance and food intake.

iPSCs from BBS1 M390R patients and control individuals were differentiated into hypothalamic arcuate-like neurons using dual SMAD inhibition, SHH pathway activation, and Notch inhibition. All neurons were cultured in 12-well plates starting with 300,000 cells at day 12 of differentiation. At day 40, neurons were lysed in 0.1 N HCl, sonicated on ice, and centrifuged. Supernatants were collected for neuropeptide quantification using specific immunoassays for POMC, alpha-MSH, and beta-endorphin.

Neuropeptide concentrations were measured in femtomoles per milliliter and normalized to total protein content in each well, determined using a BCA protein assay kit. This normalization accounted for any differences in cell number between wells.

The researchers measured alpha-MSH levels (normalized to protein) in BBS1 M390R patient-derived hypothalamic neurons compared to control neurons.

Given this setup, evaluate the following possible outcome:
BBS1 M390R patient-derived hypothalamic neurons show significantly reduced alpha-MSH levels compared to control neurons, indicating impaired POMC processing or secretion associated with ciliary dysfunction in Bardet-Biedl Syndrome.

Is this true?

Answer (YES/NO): YES